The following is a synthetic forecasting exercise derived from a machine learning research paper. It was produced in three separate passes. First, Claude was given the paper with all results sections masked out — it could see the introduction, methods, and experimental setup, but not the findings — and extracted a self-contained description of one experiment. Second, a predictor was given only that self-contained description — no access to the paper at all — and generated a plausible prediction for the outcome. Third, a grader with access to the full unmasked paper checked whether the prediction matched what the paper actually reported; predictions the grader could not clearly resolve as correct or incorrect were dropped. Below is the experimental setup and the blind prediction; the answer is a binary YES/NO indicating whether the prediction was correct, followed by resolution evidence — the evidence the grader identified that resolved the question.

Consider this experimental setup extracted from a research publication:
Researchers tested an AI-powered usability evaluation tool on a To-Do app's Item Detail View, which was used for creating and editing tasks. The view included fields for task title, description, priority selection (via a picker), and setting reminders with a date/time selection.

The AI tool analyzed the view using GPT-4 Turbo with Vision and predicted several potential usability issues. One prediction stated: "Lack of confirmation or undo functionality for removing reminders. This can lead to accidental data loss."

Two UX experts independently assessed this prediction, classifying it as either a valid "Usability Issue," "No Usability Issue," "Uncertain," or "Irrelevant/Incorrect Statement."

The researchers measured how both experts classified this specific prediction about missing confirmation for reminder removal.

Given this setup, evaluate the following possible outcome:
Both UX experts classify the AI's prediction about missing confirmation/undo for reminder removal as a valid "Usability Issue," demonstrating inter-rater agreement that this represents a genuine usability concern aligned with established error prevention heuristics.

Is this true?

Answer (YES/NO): YES